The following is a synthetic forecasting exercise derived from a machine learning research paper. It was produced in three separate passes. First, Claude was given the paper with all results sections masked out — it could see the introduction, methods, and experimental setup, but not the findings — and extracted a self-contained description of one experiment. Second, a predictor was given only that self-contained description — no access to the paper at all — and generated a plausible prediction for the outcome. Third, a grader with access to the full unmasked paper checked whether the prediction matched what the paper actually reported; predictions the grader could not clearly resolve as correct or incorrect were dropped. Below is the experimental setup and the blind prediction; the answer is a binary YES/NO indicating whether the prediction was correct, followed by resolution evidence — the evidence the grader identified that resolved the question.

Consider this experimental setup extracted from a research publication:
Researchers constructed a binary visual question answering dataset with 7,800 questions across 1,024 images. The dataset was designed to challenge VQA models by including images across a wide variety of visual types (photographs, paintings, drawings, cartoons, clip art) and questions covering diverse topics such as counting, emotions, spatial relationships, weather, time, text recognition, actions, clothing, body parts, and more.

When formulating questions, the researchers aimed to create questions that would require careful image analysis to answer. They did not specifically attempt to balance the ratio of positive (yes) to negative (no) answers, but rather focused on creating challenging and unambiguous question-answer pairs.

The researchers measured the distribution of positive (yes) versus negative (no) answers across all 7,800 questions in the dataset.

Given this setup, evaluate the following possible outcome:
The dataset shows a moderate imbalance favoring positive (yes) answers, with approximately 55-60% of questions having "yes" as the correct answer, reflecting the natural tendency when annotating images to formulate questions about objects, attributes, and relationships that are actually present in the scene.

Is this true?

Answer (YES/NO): NO